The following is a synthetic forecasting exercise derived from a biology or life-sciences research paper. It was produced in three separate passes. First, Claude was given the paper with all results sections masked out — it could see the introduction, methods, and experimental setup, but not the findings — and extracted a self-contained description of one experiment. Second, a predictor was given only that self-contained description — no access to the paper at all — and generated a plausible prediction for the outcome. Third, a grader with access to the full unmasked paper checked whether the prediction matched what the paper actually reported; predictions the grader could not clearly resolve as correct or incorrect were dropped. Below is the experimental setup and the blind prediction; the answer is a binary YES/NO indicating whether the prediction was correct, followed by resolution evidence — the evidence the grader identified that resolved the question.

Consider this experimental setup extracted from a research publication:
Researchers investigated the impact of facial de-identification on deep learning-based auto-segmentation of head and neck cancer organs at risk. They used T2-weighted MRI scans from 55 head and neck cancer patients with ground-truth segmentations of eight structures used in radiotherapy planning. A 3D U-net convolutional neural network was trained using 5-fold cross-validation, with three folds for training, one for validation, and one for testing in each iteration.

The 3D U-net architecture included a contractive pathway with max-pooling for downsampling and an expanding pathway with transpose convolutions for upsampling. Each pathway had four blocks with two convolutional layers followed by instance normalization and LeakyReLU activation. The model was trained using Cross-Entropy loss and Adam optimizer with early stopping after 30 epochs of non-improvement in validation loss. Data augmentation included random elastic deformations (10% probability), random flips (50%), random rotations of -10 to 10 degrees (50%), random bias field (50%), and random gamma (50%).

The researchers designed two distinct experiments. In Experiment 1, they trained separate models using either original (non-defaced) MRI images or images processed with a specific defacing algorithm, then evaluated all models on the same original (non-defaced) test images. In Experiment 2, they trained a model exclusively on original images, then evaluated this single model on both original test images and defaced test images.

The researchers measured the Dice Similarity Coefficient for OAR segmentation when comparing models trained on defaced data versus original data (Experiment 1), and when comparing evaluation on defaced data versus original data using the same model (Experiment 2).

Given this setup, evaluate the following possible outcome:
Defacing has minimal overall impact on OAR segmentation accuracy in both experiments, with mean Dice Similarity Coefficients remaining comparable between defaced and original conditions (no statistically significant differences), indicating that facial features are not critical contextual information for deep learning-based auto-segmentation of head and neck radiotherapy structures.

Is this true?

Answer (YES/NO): NO